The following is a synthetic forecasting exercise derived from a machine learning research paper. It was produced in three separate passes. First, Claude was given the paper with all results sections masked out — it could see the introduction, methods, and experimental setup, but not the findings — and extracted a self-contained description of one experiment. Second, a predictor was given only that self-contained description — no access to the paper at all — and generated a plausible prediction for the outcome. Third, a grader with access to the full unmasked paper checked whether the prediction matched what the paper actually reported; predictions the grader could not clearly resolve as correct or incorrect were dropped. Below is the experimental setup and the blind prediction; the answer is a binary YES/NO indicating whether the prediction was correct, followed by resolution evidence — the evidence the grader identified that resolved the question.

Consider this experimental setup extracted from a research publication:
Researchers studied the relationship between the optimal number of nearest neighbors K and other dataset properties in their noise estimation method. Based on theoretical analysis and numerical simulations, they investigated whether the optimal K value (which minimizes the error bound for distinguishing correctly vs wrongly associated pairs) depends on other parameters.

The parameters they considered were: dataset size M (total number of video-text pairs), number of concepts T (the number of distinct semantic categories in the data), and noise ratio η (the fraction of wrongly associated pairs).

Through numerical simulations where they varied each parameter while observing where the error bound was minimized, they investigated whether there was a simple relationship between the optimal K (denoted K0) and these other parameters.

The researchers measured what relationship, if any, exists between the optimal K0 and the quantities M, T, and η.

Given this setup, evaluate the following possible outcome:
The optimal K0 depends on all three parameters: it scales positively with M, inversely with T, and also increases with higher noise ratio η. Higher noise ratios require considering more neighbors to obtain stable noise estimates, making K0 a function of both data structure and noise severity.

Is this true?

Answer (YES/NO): NO